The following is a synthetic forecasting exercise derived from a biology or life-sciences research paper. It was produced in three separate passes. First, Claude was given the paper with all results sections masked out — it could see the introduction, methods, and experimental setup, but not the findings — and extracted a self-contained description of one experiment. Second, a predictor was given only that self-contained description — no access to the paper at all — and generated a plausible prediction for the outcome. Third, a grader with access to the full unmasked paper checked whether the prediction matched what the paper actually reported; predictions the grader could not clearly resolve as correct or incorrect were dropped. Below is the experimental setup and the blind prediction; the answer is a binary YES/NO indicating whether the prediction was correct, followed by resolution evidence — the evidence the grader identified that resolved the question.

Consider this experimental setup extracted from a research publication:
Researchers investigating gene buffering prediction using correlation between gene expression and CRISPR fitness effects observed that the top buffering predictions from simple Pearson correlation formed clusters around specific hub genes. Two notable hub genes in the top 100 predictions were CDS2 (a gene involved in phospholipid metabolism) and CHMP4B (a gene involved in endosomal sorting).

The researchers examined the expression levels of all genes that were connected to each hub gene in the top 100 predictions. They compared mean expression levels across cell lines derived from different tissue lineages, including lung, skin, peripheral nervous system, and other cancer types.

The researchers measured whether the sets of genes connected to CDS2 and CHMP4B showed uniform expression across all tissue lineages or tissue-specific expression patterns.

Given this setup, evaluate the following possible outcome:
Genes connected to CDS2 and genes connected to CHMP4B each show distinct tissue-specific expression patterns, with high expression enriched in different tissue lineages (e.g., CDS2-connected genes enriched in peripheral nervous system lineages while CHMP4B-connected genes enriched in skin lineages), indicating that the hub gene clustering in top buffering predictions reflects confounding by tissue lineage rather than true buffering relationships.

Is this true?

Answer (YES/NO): NO